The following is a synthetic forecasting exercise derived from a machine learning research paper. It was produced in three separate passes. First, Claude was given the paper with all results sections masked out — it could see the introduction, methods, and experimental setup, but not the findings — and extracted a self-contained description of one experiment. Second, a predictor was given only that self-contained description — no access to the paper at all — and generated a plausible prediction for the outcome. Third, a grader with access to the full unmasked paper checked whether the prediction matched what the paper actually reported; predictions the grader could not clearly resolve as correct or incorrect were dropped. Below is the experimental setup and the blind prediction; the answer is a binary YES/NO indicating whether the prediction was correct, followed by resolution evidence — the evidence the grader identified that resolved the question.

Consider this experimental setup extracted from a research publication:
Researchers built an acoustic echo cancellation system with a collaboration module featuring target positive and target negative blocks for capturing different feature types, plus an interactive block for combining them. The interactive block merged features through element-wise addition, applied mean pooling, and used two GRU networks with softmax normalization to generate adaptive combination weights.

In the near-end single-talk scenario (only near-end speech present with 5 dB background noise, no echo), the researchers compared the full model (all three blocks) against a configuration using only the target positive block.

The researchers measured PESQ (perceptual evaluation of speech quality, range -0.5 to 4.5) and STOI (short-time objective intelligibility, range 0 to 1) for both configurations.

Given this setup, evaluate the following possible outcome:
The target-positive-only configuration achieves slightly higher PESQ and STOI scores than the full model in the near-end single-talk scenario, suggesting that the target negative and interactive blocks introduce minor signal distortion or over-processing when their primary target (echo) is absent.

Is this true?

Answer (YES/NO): NO